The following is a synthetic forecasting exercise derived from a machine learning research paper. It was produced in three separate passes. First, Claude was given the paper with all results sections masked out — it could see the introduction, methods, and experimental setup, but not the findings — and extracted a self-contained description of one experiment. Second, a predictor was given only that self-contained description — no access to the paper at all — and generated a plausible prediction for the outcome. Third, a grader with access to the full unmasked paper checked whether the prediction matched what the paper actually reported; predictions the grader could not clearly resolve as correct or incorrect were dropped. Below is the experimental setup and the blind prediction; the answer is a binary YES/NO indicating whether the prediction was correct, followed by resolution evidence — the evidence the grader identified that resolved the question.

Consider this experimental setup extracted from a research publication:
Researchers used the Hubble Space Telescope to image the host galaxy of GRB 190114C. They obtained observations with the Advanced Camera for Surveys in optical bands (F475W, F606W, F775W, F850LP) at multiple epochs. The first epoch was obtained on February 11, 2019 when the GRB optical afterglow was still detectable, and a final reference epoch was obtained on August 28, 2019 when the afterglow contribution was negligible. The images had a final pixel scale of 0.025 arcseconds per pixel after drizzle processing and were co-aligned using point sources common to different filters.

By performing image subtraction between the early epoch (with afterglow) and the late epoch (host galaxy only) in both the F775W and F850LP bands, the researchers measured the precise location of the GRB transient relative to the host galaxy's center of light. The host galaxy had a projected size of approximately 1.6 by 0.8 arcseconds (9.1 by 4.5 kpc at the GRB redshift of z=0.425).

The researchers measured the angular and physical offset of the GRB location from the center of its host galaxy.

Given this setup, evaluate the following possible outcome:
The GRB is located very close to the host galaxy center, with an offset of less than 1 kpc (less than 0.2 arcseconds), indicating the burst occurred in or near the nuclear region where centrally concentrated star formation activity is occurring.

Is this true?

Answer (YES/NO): YES